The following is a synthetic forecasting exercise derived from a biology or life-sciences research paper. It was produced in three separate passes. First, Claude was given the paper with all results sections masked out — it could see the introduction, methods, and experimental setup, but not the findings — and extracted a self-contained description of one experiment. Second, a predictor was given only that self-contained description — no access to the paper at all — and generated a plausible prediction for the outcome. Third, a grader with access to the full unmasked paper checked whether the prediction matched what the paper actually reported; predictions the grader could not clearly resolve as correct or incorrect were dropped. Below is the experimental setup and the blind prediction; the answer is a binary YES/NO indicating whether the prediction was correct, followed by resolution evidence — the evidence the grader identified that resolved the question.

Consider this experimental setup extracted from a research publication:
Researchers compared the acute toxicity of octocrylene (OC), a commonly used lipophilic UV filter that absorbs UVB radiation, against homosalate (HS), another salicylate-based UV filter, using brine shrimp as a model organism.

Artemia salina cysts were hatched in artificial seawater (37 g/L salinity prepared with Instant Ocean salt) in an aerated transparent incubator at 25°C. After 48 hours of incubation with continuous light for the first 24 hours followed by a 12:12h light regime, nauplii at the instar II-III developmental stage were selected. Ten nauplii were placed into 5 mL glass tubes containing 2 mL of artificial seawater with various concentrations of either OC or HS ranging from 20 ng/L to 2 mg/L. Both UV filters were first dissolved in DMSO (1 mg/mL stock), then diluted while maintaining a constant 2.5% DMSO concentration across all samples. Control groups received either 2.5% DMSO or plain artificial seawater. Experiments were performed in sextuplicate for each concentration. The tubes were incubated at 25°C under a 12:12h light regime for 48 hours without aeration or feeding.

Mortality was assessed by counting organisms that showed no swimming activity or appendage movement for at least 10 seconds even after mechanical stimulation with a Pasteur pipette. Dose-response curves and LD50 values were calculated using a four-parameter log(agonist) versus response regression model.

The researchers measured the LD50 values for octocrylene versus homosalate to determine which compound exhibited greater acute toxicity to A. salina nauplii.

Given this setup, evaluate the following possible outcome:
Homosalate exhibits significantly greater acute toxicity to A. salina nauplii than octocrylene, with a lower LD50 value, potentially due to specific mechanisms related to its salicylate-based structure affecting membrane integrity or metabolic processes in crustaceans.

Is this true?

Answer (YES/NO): NO